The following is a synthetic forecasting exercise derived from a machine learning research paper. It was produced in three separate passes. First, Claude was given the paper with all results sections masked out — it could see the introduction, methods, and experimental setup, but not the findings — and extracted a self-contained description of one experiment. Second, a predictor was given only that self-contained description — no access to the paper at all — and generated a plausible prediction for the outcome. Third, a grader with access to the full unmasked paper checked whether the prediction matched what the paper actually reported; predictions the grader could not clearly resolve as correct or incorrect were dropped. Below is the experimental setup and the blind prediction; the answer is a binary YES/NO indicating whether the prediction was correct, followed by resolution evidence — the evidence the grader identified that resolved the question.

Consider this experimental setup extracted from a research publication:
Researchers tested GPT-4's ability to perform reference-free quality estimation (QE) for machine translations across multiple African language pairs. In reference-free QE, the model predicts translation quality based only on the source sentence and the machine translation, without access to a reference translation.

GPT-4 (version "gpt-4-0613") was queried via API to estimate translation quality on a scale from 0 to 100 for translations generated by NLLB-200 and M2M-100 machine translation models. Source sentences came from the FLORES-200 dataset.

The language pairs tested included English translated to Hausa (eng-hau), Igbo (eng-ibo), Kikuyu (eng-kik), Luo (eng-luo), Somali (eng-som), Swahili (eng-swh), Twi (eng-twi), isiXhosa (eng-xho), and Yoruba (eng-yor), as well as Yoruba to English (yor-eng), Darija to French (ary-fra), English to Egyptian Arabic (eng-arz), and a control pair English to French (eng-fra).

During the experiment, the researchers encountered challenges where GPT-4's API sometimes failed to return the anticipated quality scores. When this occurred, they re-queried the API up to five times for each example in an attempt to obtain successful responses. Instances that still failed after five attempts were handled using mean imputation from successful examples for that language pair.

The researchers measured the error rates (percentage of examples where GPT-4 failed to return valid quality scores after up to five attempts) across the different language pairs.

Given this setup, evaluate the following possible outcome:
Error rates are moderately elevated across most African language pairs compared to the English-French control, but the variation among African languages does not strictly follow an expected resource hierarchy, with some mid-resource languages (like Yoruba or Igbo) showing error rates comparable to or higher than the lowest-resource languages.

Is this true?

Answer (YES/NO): NO